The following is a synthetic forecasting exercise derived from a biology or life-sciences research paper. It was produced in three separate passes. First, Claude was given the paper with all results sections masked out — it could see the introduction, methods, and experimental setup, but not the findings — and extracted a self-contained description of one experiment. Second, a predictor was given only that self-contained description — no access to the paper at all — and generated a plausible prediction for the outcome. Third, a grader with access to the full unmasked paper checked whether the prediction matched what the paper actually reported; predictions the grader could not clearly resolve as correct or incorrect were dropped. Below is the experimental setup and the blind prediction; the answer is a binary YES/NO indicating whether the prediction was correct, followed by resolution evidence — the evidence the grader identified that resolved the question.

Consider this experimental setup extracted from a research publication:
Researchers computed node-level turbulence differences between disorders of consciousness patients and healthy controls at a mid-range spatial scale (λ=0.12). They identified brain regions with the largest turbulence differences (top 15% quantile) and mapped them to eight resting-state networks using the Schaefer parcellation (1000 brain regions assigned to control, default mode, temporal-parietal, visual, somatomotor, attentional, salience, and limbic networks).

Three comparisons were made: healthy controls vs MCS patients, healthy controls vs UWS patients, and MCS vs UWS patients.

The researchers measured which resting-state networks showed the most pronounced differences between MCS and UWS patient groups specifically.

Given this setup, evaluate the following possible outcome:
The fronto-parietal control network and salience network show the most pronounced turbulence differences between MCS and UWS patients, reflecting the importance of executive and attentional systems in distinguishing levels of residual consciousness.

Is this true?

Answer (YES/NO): NO